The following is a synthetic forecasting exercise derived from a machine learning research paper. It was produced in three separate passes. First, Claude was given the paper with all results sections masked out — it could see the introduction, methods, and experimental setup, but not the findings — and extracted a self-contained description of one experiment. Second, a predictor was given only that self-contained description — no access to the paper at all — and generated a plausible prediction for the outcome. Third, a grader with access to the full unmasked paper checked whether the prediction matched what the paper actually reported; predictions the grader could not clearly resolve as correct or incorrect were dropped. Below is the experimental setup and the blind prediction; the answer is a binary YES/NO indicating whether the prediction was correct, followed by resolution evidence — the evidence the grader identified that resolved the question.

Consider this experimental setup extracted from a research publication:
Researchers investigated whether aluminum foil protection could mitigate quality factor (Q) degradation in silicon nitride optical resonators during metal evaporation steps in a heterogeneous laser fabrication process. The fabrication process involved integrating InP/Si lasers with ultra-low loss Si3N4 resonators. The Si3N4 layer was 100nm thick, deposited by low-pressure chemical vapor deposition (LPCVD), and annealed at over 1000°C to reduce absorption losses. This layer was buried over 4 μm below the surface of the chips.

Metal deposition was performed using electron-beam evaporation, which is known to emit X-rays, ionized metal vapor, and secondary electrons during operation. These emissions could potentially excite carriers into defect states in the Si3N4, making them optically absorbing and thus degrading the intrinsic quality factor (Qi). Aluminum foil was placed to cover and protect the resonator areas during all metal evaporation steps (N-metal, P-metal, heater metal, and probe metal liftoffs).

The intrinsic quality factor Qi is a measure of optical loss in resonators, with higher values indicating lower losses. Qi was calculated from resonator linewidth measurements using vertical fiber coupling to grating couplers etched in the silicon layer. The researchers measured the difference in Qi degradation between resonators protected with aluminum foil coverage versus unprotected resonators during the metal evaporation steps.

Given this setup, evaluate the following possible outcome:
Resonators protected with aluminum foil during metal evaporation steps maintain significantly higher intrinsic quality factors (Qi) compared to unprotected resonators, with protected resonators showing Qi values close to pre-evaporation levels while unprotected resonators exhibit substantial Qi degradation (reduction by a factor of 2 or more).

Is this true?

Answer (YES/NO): NO